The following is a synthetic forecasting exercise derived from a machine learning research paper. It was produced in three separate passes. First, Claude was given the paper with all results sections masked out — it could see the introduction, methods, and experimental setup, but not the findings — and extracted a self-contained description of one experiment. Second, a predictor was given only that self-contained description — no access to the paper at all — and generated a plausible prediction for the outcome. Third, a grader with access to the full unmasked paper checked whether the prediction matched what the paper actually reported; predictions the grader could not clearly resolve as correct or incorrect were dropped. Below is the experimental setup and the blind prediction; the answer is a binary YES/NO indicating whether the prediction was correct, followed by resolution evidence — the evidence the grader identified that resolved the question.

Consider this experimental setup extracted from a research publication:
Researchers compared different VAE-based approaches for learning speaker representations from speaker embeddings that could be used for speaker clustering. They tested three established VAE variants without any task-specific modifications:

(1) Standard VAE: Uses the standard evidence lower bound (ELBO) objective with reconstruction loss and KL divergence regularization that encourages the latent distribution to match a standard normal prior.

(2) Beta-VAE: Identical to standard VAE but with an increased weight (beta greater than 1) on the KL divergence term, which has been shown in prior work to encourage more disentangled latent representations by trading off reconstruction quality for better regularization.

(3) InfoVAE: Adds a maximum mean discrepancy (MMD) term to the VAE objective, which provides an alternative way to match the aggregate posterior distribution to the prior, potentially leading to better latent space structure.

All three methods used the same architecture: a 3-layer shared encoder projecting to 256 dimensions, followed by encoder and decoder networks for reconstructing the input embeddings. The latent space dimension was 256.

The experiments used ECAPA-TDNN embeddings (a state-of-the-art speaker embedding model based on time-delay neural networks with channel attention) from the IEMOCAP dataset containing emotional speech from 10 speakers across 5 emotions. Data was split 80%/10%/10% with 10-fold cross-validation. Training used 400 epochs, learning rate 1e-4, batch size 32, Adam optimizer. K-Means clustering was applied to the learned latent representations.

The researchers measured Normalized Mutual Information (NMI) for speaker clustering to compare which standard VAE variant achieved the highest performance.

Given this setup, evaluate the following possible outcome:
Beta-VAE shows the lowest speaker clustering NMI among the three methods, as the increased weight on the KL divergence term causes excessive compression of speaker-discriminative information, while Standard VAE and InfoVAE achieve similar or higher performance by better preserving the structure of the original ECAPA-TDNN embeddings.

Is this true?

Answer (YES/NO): NO